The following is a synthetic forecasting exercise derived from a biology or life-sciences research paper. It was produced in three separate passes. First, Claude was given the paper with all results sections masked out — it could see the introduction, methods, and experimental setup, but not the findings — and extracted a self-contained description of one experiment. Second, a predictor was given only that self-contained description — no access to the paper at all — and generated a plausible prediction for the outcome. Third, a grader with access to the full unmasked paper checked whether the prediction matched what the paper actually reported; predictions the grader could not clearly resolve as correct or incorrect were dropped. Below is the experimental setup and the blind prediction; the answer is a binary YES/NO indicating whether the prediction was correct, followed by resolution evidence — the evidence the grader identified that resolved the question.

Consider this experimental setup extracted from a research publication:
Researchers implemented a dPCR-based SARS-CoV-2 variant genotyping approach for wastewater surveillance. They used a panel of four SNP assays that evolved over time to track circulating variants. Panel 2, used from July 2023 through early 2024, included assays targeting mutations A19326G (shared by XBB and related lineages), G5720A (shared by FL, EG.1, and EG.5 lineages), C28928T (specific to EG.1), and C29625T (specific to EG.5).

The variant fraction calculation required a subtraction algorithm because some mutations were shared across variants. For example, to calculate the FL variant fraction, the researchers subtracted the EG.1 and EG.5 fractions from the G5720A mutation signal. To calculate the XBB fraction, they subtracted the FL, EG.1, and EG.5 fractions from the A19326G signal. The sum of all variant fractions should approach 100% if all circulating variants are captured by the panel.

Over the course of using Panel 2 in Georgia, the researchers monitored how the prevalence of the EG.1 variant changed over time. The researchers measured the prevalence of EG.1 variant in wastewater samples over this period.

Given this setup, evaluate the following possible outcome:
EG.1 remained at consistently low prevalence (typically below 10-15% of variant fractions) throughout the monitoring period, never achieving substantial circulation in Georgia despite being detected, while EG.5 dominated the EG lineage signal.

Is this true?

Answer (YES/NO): YES